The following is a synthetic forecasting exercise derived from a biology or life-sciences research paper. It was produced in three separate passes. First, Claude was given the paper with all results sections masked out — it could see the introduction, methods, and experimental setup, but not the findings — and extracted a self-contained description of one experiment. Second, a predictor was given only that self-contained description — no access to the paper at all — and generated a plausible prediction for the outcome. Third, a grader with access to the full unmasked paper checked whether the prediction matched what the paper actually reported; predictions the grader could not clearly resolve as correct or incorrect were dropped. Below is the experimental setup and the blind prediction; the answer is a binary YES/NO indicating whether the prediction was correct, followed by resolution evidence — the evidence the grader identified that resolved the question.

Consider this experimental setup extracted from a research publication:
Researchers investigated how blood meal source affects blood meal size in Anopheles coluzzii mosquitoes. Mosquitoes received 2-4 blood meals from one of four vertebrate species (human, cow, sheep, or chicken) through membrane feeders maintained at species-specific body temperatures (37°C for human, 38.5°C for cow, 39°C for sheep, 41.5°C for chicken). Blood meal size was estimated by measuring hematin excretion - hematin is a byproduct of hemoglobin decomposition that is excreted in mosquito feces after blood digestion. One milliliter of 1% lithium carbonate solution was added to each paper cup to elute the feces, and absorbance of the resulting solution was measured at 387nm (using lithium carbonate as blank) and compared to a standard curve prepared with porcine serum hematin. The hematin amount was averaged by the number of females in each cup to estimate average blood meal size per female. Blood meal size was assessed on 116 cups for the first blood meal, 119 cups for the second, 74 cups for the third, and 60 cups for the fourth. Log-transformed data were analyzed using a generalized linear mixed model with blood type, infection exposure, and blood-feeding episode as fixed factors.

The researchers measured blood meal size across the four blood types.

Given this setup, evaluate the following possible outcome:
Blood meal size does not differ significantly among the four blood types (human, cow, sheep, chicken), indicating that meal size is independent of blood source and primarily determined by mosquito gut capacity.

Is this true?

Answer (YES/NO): NO